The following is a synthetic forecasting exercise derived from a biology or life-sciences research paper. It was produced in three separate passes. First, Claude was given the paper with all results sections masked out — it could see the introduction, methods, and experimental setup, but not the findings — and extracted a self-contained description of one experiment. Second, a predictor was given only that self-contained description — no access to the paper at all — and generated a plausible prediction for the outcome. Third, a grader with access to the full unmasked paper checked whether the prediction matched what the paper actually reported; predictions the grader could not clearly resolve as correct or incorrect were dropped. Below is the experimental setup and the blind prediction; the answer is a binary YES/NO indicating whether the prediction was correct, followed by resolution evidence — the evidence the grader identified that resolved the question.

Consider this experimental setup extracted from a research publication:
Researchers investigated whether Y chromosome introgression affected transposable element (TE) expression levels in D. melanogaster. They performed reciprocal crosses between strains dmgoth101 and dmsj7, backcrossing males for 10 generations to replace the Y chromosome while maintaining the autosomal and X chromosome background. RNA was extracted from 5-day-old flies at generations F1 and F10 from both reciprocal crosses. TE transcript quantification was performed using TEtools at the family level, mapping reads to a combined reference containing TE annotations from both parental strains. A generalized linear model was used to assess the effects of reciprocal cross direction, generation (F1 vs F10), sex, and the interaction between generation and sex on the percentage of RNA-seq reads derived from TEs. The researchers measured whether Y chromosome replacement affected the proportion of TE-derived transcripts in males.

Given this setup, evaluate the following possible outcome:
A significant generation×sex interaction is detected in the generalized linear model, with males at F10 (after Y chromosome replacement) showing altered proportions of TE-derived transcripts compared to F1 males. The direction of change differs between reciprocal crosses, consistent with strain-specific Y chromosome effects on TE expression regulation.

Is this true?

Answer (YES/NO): NO